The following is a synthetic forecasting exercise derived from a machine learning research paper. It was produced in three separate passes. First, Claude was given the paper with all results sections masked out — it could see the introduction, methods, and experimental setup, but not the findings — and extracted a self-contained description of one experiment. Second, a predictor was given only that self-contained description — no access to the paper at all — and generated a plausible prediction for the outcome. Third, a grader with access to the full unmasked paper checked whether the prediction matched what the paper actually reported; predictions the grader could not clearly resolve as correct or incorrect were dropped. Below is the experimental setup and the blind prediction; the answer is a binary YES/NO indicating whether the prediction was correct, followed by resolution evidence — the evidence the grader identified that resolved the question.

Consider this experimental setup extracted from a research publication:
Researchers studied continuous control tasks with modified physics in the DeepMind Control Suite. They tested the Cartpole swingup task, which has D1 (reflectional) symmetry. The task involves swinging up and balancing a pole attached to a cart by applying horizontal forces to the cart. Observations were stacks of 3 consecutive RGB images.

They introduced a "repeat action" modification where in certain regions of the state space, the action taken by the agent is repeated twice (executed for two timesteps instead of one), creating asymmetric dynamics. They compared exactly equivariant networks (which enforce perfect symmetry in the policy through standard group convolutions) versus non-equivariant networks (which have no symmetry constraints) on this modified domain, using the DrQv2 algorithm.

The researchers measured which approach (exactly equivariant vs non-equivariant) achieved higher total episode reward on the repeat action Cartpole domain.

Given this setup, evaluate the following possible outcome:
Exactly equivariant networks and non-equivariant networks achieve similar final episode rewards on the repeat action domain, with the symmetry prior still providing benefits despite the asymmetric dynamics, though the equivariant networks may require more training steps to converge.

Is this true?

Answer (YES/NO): NO